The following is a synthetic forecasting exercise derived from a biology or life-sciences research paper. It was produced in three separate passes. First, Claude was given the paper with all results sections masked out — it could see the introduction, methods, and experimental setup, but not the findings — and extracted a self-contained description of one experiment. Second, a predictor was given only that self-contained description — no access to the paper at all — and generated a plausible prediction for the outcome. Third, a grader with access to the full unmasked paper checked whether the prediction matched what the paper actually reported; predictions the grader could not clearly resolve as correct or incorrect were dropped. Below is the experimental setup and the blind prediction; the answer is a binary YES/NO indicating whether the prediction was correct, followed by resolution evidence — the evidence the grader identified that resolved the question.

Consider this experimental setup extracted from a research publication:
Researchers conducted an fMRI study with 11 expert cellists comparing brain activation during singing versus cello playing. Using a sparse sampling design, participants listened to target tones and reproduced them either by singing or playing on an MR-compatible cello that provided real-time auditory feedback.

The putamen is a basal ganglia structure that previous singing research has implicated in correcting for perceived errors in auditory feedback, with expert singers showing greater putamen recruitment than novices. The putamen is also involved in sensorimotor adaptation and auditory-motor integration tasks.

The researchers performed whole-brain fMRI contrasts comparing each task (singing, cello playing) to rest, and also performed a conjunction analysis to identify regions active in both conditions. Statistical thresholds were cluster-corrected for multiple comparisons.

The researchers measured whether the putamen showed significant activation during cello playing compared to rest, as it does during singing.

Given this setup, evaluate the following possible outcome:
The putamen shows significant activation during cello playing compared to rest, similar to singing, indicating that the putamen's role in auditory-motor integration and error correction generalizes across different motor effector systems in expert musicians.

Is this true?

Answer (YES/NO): NO